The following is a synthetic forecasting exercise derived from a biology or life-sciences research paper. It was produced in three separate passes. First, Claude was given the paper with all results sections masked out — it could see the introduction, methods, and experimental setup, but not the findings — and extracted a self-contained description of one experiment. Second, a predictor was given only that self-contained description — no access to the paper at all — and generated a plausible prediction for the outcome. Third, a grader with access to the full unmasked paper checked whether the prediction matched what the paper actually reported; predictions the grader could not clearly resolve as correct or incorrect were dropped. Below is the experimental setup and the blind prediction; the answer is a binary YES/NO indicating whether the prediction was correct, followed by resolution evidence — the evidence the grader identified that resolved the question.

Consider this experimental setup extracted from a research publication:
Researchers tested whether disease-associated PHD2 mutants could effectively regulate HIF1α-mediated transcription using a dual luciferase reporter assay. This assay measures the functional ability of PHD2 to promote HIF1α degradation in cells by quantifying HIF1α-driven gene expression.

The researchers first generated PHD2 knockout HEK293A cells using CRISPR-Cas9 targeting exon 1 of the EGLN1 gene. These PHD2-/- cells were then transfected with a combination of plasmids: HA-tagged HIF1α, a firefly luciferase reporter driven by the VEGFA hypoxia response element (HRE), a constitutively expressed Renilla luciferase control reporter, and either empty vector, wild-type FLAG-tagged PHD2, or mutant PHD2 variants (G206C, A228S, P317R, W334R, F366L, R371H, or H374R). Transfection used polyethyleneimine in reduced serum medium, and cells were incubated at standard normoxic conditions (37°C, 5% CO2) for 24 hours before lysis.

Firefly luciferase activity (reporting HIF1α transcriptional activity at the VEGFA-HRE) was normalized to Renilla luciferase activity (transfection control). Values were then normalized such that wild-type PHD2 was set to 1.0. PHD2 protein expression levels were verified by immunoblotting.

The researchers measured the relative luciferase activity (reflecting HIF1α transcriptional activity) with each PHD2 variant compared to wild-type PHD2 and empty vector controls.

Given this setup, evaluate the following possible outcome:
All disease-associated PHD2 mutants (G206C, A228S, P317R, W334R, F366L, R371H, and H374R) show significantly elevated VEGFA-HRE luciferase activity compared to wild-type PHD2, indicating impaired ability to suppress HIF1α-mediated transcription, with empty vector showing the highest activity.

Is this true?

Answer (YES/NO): NO